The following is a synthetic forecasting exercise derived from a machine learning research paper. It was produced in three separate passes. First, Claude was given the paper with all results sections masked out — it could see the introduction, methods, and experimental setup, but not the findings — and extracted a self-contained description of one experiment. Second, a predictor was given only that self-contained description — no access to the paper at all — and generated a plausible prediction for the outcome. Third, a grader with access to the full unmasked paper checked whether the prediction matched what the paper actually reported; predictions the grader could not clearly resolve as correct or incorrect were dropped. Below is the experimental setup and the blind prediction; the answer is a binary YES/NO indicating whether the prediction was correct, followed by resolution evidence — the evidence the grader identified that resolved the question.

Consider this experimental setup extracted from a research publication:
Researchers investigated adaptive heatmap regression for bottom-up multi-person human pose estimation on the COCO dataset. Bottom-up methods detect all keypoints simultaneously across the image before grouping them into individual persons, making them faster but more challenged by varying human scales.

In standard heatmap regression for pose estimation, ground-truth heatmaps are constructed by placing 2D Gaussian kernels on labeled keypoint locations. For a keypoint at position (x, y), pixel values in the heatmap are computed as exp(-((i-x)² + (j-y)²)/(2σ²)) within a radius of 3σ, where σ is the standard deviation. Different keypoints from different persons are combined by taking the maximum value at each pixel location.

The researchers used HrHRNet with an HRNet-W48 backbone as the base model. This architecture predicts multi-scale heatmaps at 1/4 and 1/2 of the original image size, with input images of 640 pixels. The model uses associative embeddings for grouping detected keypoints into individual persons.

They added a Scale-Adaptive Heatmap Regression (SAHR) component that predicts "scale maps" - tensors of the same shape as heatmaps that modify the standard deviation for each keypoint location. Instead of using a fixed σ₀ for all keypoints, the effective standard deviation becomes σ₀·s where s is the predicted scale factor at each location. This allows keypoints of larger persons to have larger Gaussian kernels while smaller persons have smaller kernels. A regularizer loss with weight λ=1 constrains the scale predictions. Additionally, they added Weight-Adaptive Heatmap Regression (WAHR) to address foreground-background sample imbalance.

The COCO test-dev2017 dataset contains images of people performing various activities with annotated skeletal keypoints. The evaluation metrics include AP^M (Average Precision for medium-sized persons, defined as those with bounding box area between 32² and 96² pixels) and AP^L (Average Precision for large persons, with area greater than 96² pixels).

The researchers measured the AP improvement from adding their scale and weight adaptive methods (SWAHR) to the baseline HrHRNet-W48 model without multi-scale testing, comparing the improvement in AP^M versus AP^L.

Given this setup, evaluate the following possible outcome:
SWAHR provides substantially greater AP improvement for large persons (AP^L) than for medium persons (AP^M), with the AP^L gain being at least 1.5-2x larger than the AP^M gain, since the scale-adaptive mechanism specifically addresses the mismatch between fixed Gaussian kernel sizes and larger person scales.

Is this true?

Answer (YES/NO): YES